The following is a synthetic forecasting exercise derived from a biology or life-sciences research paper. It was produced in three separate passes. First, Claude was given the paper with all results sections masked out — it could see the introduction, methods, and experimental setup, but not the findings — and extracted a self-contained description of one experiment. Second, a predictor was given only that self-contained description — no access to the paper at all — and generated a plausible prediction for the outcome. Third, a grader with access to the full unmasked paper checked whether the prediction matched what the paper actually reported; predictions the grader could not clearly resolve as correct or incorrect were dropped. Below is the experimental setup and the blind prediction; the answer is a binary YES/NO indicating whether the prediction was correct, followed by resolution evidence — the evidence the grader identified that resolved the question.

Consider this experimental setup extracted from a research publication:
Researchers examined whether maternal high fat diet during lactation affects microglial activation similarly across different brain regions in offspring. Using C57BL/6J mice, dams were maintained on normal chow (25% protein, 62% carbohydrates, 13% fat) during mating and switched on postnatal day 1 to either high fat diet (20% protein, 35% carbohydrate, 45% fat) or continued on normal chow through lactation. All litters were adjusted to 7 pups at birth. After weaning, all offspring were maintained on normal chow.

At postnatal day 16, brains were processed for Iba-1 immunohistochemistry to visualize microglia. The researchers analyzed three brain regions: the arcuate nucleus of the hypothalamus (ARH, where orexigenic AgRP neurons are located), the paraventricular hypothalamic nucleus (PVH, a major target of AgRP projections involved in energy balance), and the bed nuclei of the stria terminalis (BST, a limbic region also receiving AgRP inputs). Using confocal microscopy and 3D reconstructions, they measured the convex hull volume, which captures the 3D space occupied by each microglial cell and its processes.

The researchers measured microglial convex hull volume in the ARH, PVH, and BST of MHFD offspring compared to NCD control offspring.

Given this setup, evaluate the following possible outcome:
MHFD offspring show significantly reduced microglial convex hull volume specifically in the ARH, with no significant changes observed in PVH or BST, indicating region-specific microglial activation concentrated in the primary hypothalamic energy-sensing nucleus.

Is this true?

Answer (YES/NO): NO